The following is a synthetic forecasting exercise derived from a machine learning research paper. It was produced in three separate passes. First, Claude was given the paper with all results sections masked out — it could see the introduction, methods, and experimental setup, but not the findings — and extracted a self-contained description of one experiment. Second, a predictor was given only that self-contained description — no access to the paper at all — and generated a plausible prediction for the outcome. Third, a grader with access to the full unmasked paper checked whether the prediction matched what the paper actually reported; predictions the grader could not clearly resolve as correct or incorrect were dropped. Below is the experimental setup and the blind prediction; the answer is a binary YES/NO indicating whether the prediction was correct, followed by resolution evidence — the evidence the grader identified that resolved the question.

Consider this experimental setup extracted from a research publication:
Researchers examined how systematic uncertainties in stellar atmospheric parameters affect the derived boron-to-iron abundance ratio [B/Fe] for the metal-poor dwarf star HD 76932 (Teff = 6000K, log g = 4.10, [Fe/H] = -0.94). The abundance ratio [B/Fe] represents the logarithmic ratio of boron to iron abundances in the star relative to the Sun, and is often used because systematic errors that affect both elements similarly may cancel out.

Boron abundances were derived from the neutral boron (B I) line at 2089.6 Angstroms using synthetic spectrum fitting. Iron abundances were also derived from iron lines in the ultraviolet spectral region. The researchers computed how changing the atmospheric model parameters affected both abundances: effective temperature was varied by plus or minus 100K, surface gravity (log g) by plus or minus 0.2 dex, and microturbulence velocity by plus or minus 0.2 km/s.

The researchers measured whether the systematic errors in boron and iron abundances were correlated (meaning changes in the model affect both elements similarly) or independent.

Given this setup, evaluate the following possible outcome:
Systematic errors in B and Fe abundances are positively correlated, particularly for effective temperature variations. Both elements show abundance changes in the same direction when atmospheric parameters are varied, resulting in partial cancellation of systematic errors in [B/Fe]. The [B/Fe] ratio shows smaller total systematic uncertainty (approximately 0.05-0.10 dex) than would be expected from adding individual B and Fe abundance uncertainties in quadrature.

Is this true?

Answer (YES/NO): NO